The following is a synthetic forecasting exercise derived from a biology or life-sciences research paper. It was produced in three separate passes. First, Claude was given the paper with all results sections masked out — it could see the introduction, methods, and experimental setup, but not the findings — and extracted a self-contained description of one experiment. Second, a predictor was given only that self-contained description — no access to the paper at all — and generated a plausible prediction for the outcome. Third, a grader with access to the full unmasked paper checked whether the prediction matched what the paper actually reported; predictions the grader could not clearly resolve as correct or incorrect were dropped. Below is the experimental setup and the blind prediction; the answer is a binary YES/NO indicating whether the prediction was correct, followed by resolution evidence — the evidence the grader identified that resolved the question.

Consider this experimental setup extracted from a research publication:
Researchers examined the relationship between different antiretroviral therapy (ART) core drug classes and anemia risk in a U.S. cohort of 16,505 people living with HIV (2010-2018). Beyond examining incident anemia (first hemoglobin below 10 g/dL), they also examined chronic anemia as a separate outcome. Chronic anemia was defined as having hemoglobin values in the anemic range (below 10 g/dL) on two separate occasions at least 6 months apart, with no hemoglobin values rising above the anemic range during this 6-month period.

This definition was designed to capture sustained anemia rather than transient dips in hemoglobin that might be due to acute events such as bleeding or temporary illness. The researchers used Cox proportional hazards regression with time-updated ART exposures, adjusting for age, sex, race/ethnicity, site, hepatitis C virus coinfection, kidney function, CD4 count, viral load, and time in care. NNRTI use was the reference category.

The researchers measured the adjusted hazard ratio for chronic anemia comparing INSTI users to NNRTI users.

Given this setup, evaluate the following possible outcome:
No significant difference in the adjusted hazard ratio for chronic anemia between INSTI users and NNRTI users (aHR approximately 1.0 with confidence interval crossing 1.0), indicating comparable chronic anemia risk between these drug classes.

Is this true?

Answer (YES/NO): NO